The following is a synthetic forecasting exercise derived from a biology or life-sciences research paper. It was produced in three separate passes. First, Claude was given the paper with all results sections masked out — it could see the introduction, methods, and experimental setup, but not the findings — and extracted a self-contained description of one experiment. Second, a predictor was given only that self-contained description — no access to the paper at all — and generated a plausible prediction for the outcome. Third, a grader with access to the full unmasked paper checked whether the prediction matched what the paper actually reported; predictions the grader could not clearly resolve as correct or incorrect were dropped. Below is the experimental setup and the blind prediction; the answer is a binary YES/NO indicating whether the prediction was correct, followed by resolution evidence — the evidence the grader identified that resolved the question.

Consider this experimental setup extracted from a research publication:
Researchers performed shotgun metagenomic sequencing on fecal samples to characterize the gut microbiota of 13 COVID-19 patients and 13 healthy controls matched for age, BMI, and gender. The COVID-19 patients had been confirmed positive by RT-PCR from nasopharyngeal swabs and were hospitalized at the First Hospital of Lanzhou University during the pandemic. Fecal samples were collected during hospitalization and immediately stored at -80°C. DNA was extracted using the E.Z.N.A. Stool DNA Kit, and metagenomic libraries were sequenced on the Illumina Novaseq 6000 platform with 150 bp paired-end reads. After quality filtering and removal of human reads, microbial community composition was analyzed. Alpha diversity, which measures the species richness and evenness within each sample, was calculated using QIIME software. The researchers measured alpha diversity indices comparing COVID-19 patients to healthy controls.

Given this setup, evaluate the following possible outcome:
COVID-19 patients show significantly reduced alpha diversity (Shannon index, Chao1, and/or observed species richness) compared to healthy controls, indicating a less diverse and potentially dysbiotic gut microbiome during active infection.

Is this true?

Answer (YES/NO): NO